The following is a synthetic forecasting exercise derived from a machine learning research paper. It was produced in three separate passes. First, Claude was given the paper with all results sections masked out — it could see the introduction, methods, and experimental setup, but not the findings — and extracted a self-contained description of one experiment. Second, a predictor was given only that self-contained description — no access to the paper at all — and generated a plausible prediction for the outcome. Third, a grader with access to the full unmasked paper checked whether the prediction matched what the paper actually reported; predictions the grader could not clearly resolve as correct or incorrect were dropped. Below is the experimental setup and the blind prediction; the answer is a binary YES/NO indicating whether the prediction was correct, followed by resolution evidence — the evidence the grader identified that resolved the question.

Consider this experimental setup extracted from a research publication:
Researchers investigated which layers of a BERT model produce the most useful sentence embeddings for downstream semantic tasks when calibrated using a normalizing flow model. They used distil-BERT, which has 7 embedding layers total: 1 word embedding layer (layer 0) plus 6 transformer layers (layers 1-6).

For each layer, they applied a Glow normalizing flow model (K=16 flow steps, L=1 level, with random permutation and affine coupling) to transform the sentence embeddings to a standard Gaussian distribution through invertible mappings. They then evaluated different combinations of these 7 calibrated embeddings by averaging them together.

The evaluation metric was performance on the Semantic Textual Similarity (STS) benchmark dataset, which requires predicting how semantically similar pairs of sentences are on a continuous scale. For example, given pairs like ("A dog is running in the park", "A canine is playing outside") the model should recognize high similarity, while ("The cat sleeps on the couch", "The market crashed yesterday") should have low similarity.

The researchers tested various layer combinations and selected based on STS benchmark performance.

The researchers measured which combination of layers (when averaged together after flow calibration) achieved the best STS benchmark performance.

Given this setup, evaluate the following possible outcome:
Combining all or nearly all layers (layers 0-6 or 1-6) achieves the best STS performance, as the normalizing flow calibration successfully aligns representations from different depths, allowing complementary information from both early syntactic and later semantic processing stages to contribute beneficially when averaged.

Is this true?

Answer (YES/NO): NO